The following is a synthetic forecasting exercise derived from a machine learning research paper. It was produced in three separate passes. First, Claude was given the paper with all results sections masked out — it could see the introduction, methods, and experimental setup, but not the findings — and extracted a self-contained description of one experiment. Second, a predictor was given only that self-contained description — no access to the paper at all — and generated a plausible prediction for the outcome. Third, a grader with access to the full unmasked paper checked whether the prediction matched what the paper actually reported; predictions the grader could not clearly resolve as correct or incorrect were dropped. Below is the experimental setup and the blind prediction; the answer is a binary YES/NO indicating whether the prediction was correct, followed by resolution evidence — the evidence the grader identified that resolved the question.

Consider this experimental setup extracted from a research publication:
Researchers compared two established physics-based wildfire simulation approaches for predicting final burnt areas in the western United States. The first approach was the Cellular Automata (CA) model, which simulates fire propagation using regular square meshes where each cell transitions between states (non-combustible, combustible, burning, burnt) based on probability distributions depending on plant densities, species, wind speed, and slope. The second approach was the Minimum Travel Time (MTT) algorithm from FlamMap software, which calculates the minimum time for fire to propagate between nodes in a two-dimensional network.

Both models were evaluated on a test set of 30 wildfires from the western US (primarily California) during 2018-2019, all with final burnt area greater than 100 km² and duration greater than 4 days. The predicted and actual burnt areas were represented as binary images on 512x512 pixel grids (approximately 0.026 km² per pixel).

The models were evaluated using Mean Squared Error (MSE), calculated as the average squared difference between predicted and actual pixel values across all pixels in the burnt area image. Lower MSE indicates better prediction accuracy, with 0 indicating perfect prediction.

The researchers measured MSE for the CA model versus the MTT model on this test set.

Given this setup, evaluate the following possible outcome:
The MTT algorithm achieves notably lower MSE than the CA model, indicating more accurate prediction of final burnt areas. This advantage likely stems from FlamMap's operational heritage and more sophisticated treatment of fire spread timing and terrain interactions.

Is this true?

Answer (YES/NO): YES